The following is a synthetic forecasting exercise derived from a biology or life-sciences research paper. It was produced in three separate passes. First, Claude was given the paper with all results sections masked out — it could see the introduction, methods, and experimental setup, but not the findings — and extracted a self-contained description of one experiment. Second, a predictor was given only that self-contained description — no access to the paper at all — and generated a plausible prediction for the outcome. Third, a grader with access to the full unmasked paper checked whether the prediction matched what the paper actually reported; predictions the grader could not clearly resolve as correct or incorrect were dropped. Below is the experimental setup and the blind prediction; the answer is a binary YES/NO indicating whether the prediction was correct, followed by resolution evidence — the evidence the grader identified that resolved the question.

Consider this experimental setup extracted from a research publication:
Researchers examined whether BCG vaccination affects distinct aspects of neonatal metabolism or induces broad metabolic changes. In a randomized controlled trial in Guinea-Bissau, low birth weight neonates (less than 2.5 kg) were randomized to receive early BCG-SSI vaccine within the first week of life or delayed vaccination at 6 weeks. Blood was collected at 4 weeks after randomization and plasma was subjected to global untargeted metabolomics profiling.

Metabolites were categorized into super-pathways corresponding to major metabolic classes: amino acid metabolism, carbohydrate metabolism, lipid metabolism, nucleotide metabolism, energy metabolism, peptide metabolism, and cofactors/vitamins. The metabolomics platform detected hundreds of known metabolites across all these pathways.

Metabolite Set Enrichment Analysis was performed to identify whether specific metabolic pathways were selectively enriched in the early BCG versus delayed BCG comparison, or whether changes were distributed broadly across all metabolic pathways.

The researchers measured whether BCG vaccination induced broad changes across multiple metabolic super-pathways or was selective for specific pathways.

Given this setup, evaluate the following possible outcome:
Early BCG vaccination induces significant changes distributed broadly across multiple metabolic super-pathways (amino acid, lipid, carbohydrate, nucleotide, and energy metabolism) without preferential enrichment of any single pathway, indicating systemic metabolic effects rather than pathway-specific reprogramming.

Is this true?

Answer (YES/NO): NO